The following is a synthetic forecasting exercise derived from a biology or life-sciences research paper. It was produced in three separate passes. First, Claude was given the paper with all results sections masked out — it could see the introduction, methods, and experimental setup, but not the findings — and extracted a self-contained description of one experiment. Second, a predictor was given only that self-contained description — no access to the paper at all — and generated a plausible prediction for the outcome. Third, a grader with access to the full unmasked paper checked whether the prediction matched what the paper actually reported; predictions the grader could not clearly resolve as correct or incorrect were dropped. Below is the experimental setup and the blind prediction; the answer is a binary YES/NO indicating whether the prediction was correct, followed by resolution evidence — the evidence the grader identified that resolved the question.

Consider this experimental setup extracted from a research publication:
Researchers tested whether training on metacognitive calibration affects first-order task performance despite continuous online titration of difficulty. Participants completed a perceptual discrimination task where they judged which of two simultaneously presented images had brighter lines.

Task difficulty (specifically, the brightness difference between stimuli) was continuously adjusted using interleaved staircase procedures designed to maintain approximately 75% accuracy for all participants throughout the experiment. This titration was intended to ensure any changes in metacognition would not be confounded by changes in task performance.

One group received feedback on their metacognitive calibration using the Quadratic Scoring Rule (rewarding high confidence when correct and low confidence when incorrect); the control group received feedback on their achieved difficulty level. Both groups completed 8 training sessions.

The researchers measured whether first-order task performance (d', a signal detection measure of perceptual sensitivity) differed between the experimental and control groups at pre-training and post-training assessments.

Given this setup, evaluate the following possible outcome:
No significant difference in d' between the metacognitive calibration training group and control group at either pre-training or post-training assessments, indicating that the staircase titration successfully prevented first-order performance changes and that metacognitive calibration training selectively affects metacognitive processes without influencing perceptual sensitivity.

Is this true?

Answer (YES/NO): YES